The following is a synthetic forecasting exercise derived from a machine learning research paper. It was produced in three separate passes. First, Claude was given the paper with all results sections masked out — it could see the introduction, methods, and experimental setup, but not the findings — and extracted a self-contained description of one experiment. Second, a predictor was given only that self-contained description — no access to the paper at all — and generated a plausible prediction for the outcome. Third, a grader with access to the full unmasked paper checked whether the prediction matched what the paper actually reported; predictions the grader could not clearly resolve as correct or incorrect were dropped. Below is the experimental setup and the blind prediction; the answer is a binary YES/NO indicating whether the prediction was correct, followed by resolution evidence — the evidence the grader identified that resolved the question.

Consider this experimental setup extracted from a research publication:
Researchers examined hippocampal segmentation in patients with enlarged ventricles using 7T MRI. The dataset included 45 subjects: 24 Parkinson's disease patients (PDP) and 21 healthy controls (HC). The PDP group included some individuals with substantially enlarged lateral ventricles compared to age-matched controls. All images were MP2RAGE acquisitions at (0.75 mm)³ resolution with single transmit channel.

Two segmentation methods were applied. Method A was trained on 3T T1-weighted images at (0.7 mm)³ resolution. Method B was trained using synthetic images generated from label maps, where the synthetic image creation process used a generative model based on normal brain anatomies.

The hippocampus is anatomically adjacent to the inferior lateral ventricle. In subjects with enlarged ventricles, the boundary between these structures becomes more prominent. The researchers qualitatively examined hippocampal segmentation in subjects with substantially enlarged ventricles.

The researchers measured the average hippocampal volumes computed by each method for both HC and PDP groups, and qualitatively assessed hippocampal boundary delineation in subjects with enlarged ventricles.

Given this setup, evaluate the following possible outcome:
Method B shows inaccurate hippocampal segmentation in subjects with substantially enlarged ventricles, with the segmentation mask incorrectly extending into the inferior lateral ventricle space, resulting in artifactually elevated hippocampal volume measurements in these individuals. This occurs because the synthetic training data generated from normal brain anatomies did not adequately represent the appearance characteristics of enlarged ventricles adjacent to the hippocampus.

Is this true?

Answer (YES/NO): YES